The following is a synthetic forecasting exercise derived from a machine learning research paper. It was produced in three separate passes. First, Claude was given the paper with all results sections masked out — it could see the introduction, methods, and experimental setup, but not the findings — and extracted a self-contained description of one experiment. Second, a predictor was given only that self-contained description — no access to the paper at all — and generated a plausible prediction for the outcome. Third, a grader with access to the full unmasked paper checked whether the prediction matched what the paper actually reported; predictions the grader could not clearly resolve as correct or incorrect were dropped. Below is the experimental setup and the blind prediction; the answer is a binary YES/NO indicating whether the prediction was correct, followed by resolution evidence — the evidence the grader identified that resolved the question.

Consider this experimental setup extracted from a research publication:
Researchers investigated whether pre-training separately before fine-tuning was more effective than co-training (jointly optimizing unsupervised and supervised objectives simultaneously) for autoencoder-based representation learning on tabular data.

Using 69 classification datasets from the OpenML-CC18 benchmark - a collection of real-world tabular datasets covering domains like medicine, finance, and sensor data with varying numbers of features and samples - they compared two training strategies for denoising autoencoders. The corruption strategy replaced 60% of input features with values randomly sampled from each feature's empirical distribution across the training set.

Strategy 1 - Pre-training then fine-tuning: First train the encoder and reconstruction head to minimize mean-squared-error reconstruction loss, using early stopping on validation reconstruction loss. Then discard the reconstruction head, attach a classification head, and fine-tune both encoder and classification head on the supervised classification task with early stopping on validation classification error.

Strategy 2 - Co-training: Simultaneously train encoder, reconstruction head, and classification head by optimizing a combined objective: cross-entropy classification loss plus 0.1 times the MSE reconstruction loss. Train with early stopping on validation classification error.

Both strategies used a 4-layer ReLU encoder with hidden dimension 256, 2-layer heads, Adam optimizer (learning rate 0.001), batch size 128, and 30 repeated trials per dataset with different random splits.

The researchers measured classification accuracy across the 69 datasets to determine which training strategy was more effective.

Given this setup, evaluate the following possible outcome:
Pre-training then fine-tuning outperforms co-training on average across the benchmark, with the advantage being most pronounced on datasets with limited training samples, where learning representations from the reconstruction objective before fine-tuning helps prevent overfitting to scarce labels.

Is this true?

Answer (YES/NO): NO